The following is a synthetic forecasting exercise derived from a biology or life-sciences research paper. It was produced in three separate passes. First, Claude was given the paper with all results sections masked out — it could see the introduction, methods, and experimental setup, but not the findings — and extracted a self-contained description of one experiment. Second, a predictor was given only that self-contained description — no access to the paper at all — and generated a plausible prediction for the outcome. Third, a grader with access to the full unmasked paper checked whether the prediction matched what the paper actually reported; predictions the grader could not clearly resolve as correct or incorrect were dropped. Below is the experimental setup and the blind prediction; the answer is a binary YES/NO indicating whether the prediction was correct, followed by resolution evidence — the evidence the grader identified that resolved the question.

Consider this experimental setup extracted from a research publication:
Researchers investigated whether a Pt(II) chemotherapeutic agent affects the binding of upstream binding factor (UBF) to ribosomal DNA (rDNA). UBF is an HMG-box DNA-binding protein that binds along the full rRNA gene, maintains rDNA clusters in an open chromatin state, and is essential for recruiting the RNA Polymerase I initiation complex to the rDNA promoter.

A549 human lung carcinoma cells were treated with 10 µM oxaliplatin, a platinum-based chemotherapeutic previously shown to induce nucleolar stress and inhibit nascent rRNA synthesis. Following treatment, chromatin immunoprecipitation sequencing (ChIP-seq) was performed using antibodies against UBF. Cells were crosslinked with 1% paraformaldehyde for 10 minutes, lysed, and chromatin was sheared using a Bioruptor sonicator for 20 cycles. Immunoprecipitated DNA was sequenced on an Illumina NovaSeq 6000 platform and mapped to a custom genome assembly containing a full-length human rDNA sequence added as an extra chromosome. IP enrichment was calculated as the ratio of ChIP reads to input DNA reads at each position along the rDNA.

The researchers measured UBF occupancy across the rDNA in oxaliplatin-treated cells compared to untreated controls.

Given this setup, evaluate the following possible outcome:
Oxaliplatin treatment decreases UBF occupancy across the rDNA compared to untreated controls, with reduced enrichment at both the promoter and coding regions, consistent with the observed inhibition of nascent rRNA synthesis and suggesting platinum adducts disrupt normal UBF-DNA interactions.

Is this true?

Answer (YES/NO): NO